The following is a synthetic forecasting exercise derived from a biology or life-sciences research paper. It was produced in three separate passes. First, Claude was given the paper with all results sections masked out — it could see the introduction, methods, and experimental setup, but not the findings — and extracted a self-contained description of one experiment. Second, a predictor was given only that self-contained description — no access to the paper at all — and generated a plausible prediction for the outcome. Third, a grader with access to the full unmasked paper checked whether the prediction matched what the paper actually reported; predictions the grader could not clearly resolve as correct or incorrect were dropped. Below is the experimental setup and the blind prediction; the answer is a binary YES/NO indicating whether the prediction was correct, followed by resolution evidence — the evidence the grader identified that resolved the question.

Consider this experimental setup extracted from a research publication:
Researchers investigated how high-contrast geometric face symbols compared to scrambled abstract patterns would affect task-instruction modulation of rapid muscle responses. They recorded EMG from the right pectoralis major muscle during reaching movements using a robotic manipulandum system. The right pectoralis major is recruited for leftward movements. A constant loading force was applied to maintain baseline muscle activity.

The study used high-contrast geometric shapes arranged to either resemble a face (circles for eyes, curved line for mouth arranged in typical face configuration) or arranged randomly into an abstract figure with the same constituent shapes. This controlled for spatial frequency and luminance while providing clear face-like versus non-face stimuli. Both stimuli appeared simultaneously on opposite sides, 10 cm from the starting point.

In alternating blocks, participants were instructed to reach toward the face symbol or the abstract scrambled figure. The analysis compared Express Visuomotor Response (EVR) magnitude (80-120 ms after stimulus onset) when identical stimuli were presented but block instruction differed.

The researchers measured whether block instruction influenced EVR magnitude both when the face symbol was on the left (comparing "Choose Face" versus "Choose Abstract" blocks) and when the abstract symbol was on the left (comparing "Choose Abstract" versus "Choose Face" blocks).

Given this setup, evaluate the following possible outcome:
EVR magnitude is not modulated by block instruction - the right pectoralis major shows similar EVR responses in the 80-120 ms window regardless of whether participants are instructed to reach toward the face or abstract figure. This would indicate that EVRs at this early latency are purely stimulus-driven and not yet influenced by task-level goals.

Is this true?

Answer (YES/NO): NO